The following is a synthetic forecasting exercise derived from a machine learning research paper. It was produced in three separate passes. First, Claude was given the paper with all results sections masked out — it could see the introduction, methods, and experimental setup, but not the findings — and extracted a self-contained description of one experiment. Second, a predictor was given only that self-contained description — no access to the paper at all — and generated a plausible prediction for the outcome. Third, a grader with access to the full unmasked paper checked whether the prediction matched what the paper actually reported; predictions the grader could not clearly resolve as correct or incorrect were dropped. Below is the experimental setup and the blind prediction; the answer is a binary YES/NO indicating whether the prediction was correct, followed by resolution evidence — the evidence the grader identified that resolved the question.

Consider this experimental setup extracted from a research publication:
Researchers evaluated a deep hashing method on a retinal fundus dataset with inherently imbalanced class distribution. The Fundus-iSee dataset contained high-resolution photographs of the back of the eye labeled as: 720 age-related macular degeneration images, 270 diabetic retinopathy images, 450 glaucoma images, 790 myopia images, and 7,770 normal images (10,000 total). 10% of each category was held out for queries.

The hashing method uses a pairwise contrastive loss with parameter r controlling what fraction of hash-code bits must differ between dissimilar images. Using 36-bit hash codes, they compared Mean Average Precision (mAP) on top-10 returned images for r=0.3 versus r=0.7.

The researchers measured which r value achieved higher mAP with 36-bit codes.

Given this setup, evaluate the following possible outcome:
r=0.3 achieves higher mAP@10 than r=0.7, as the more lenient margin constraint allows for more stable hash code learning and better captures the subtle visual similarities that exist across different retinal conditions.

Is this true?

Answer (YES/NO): NO